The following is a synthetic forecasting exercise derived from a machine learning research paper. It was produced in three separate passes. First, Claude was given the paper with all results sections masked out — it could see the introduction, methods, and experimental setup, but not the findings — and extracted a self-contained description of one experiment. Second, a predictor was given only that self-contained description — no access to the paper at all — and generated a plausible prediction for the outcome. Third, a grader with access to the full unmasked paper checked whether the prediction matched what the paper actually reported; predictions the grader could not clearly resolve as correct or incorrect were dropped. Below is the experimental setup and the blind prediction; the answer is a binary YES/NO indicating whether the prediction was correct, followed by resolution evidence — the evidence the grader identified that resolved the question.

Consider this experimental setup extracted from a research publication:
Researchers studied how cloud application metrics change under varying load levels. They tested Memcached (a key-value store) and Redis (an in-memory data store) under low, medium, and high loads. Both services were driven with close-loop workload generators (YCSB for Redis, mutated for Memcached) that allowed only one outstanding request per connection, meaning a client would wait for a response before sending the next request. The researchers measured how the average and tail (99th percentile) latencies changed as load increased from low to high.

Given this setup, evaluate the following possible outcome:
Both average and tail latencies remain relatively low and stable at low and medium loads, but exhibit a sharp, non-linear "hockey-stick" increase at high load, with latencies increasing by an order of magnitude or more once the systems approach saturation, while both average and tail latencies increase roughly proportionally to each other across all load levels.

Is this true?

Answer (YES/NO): NO